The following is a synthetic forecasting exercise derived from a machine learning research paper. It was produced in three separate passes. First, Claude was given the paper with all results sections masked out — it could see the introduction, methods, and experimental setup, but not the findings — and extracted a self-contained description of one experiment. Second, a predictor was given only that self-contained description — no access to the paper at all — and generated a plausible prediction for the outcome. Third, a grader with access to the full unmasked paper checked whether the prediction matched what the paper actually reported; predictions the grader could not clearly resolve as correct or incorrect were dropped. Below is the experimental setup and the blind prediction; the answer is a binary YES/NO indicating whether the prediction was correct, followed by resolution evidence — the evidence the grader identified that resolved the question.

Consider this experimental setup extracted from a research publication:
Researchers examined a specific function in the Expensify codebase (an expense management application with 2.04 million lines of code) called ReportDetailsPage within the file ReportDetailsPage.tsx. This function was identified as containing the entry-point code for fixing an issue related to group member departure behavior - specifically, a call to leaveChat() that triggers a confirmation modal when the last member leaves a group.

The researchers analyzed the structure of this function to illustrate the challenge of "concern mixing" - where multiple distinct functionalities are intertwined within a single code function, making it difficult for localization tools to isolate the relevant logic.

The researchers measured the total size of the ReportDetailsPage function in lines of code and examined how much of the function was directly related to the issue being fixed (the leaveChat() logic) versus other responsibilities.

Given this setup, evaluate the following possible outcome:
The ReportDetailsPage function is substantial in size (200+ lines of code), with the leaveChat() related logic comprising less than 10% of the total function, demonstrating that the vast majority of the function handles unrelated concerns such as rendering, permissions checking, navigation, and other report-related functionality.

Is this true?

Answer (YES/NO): YES